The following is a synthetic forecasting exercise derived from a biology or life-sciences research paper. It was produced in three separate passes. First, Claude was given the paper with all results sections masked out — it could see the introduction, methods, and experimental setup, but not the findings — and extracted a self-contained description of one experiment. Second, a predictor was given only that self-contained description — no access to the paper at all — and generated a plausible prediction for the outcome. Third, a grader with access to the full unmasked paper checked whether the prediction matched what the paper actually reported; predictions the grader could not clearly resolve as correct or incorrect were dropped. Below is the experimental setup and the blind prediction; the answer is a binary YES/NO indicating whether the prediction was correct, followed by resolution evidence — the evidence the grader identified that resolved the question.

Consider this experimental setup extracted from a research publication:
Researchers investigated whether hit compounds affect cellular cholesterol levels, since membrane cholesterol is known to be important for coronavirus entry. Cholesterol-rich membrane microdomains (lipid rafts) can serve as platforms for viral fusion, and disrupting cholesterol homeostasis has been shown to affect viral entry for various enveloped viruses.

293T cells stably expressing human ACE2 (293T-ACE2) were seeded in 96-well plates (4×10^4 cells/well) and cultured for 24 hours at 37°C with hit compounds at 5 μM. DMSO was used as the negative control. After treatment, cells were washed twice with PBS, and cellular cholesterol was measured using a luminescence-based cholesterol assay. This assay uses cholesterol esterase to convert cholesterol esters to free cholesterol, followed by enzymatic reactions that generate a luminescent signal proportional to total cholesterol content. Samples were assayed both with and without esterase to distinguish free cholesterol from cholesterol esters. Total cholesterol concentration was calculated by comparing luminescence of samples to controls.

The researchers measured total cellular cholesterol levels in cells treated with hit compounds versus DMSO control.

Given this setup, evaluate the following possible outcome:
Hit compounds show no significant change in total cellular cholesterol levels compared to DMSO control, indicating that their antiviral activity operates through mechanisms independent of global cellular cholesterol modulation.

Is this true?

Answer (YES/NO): NO